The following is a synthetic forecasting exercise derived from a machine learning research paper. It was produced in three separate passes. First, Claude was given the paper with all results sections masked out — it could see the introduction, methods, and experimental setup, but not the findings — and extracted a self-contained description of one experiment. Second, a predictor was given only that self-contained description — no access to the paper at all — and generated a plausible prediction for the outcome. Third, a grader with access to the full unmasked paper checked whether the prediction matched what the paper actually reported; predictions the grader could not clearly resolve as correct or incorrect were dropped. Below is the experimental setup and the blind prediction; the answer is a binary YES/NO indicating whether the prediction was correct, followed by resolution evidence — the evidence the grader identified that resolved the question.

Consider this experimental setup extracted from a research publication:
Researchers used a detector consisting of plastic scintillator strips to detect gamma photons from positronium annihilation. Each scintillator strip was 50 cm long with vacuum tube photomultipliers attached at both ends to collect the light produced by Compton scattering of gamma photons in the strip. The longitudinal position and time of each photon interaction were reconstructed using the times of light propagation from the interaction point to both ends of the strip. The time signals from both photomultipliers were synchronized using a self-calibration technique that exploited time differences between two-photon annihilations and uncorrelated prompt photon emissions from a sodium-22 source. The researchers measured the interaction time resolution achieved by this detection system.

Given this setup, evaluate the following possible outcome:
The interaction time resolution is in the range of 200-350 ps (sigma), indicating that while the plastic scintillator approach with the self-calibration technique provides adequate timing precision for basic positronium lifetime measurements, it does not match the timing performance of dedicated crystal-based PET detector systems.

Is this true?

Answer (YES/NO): YES